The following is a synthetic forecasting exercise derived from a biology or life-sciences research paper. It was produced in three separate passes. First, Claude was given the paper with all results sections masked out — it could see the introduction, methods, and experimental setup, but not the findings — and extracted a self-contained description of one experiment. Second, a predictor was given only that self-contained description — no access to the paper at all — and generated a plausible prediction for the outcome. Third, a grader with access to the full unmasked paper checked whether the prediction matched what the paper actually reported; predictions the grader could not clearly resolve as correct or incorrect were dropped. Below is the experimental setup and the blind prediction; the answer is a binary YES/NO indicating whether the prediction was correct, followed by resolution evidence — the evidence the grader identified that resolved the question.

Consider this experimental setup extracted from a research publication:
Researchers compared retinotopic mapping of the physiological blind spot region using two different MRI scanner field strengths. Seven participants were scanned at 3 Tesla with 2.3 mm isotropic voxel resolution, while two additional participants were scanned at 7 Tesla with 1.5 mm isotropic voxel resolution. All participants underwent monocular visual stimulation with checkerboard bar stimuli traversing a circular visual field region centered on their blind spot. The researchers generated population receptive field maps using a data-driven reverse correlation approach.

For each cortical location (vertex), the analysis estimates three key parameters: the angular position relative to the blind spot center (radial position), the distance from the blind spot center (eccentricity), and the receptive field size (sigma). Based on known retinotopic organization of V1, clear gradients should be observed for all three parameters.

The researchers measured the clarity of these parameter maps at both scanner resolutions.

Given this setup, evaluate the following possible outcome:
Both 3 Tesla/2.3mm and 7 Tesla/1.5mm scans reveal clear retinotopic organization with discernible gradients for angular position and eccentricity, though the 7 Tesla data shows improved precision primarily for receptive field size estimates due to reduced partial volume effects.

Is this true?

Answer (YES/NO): NO